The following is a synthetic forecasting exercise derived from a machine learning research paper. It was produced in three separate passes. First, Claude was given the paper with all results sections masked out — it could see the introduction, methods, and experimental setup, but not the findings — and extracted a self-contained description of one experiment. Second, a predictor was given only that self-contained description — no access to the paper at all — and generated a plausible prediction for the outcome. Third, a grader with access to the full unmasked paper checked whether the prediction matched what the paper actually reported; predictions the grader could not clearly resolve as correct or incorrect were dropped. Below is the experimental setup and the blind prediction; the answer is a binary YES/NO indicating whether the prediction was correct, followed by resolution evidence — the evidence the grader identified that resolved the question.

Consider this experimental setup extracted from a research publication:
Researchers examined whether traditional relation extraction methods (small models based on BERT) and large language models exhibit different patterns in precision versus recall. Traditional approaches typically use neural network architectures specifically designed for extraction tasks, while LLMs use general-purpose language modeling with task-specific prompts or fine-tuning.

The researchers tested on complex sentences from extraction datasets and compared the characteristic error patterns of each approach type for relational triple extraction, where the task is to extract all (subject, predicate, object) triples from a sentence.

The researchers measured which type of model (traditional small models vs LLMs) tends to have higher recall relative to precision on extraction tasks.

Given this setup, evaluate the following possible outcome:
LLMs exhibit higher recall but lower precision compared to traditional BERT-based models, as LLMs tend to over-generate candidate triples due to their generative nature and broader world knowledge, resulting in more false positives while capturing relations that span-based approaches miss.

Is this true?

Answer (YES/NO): NO